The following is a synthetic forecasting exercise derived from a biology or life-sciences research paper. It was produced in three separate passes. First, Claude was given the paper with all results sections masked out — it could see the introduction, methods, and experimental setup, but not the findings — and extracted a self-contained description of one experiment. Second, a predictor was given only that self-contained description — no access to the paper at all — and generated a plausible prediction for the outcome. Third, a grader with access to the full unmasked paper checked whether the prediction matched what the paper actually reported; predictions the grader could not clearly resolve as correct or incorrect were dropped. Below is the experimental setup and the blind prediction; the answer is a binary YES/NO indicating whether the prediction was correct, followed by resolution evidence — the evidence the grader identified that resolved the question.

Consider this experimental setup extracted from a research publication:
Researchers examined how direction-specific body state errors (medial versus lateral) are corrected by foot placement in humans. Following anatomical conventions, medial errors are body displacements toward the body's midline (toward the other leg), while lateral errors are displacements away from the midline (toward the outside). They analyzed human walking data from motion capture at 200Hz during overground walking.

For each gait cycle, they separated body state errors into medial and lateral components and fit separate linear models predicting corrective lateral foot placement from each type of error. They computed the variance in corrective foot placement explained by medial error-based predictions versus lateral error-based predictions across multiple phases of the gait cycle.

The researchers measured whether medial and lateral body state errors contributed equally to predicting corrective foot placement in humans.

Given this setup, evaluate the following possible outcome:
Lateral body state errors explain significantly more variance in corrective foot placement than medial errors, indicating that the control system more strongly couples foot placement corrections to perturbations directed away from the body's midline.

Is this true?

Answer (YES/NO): NO